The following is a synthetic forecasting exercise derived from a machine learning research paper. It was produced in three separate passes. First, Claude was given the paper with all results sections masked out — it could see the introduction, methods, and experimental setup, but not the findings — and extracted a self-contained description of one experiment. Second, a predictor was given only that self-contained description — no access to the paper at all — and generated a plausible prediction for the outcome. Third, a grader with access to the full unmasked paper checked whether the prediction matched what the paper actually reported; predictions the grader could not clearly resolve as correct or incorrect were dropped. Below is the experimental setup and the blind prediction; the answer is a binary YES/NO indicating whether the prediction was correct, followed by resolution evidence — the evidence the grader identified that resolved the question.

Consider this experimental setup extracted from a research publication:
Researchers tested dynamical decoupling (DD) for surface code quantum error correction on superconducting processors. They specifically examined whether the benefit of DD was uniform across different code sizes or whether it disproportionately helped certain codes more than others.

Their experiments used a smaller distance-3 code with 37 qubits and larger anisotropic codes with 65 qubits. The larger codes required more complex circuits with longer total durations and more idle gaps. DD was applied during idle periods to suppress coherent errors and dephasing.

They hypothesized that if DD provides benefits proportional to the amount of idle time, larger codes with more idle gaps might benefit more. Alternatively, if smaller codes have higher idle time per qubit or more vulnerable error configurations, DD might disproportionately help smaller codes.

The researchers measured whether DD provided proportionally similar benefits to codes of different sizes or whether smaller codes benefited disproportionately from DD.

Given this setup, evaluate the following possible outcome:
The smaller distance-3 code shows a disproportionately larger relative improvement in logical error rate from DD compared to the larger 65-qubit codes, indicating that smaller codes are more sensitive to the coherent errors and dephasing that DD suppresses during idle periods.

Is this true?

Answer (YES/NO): YES